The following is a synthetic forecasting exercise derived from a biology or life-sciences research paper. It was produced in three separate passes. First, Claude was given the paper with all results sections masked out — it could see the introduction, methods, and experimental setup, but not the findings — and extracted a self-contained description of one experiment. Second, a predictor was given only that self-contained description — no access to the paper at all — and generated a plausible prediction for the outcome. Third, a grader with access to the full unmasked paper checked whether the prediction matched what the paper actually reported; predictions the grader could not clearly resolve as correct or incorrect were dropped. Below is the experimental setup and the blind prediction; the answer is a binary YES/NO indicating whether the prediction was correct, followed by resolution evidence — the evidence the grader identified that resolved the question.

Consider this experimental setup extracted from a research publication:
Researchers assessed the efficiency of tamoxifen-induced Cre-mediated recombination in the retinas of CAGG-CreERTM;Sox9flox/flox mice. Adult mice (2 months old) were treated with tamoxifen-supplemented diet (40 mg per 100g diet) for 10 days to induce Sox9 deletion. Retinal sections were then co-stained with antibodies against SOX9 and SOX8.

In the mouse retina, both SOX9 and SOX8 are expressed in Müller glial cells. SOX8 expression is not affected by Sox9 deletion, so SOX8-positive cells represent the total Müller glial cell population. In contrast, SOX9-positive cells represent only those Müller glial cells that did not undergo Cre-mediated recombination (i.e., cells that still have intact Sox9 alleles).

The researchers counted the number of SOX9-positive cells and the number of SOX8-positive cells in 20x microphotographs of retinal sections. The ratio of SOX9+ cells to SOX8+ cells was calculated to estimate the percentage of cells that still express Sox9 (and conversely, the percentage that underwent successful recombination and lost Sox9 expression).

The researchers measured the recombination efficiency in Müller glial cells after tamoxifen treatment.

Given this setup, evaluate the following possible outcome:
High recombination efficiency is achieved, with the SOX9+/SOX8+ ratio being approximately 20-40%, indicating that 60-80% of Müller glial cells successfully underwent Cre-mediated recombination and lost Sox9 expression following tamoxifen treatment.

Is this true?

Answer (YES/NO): NO